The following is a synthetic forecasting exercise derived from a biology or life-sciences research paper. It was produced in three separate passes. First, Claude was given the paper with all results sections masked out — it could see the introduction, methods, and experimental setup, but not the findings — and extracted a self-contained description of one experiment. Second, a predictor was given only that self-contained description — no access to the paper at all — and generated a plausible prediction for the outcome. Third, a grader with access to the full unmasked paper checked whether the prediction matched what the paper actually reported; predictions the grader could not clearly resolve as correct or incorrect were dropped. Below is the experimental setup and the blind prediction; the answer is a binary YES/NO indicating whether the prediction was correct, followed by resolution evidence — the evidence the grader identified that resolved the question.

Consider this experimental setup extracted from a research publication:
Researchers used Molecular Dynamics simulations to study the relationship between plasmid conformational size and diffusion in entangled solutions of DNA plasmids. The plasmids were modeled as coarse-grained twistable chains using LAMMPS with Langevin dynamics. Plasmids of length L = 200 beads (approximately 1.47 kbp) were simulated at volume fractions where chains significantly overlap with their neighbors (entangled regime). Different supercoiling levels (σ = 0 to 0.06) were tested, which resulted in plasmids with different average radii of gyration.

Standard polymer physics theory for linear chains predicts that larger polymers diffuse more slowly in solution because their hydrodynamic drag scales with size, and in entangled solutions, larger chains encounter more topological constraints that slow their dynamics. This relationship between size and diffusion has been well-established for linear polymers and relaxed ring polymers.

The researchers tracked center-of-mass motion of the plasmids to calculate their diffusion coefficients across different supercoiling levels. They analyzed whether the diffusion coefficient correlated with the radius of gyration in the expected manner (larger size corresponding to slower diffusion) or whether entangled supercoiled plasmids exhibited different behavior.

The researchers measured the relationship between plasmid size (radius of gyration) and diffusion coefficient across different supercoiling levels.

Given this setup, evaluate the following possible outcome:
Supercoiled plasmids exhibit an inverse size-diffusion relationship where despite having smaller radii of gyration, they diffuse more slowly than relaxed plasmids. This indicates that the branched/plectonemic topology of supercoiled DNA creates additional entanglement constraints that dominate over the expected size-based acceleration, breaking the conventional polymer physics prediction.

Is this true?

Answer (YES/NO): NO